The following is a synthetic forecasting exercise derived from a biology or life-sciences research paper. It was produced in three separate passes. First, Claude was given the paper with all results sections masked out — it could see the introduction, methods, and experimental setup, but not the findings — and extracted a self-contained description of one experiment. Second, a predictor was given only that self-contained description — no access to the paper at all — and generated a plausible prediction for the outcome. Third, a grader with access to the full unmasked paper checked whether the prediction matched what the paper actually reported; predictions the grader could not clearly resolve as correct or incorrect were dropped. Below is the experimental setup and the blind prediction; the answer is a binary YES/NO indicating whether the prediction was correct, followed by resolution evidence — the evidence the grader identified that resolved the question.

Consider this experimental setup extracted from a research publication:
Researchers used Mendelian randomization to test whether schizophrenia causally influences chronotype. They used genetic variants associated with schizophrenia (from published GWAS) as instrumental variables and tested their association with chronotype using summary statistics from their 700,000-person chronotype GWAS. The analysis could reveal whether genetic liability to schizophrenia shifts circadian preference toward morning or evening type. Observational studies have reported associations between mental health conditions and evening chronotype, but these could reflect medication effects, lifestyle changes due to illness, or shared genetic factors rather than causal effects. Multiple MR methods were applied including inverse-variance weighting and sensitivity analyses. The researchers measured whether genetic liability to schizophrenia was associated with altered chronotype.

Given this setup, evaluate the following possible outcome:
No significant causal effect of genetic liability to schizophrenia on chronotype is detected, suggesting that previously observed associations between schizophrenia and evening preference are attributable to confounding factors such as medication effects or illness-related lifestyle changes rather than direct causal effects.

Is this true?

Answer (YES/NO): YES